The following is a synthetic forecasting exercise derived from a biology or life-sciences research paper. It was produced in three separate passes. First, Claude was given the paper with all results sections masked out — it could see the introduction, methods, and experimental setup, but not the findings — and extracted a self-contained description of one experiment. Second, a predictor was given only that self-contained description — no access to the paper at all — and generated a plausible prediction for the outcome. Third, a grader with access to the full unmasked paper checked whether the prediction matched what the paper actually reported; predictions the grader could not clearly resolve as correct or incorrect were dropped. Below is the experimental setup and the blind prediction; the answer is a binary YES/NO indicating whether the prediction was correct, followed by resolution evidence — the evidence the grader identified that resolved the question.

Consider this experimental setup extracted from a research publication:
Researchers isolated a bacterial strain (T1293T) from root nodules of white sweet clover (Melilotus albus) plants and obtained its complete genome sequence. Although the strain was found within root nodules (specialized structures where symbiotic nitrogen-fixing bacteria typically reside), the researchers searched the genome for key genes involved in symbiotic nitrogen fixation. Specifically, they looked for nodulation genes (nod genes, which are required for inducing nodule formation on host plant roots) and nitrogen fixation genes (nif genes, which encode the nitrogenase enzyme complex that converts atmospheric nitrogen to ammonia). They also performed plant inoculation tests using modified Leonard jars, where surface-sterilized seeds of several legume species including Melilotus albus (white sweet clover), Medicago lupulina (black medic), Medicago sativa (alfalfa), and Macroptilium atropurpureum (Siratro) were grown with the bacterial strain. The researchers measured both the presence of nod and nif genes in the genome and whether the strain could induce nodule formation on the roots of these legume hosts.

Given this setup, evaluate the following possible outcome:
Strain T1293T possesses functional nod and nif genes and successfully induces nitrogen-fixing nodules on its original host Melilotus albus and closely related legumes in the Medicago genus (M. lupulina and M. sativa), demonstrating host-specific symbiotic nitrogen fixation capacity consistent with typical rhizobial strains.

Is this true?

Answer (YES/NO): NO